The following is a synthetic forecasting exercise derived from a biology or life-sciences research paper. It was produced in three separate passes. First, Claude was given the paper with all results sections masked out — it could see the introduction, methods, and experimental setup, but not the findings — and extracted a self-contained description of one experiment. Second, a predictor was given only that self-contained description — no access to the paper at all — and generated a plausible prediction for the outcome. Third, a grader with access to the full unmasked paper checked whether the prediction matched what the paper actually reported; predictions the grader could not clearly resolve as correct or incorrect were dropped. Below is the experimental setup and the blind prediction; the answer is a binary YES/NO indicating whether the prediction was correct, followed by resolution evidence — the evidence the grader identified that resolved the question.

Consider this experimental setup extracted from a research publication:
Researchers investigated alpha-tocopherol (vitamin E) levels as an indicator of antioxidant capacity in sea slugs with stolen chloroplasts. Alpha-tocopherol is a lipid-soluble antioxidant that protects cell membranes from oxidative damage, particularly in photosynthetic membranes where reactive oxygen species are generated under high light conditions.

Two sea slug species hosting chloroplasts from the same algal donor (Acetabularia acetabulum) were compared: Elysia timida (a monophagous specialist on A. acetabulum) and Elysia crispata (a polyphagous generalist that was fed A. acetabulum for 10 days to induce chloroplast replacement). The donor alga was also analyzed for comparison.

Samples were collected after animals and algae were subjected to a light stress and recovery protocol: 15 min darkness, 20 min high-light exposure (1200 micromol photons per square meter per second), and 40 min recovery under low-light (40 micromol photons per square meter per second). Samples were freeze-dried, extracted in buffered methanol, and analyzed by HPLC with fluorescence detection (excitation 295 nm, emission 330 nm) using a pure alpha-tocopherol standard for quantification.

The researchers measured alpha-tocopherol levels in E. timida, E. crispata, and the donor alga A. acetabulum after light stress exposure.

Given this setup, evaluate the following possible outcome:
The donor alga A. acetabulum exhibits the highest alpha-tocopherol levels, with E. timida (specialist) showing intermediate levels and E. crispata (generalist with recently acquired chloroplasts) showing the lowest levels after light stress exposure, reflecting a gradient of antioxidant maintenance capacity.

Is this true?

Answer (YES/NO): NO